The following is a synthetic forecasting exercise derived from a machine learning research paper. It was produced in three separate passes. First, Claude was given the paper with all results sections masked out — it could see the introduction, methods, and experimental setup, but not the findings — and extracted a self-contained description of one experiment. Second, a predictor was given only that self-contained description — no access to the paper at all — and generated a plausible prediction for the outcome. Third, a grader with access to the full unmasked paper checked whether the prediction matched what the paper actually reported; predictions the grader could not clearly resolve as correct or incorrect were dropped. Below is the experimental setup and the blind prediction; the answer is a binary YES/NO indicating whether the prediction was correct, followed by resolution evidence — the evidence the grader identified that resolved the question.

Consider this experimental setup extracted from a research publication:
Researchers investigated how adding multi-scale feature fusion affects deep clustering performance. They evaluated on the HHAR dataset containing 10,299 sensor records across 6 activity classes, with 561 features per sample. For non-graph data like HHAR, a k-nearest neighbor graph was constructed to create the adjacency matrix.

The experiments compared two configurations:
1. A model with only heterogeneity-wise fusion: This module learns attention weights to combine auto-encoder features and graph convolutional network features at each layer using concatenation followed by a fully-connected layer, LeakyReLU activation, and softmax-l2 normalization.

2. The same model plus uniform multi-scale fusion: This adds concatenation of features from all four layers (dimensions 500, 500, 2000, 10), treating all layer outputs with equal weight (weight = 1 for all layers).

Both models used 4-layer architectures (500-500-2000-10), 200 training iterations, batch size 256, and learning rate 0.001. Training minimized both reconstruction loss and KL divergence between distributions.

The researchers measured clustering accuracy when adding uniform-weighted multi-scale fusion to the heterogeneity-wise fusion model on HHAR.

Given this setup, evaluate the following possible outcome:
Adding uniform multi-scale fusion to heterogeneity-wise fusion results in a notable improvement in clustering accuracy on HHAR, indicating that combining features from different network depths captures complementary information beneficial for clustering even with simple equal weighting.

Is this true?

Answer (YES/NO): NO